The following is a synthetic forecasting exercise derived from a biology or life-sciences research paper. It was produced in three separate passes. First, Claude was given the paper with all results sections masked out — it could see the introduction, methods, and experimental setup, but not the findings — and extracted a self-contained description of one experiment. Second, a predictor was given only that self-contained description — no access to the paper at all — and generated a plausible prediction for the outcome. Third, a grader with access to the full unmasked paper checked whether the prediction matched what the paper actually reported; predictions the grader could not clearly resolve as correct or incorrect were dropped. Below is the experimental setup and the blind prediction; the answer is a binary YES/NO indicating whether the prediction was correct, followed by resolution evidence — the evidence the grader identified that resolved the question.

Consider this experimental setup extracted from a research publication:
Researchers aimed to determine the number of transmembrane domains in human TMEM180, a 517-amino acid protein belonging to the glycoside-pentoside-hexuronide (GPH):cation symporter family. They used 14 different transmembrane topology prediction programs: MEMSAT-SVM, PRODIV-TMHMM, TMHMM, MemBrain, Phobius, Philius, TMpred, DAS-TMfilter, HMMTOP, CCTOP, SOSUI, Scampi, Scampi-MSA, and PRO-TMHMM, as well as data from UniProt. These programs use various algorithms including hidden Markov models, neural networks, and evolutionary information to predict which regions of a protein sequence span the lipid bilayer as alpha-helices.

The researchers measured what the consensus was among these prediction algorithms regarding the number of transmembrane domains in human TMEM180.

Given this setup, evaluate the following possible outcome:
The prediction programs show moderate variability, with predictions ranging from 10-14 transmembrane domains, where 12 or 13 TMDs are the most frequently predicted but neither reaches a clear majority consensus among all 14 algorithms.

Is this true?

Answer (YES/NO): NO